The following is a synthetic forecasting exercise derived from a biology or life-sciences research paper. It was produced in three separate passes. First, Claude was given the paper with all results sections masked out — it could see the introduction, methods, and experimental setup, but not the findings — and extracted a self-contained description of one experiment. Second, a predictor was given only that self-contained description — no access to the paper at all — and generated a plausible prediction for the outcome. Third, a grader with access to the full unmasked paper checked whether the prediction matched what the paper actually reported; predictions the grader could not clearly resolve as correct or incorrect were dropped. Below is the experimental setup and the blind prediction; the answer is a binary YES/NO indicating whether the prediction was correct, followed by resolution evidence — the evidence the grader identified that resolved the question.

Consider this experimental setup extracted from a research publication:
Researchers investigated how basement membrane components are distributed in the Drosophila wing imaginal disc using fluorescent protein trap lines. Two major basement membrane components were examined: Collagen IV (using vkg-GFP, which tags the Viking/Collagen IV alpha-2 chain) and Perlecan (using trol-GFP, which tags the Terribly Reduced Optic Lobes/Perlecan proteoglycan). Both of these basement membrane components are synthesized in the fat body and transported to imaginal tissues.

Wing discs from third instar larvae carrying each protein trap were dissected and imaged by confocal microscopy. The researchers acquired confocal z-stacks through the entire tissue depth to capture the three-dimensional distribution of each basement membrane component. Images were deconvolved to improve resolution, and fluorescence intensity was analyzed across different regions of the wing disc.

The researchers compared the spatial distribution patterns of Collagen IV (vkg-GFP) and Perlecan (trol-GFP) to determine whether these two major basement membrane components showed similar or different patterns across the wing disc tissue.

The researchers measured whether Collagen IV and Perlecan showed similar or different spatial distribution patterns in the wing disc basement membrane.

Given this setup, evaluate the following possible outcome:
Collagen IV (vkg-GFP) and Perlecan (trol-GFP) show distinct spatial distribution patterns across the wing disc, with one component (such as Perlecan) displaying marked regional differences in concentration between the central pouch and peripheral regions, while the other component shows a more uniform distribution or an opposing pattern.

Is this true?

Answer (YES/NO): NO